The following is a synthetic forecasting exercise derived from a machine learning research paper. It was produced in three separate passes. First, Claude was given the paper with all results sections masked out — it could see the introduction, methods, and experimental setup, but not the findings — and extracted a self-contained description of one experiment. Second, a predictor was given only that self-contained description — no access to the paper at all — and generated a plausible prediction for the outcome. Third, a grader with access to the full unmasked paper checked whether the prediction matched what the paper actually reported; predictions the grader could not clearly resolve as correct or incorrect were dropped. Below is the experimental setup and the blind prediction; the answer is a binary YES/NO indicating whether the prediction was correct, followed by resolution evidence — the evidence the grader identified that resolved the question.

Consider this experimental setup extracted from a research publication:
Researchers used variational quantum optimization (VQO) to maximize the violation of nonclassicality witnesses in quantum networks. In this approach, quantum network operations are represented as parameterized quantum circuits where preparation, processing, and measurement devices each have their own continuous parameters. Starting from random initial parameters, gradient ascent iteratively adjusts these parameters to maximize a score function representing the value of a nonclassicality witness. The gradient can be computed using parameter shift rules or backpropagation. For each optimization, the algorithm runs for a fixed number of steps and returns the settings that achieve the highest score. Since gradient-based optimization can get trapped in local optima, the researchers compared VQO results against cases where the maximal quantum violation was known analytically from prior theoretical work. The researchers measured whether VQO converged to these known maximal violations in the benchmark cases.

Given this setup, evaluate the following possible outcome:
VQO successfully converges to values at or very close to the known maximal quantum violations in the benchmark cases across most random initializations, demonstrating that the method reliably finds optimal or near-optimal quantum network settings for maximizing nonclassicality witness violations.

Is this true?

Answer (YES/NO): YES